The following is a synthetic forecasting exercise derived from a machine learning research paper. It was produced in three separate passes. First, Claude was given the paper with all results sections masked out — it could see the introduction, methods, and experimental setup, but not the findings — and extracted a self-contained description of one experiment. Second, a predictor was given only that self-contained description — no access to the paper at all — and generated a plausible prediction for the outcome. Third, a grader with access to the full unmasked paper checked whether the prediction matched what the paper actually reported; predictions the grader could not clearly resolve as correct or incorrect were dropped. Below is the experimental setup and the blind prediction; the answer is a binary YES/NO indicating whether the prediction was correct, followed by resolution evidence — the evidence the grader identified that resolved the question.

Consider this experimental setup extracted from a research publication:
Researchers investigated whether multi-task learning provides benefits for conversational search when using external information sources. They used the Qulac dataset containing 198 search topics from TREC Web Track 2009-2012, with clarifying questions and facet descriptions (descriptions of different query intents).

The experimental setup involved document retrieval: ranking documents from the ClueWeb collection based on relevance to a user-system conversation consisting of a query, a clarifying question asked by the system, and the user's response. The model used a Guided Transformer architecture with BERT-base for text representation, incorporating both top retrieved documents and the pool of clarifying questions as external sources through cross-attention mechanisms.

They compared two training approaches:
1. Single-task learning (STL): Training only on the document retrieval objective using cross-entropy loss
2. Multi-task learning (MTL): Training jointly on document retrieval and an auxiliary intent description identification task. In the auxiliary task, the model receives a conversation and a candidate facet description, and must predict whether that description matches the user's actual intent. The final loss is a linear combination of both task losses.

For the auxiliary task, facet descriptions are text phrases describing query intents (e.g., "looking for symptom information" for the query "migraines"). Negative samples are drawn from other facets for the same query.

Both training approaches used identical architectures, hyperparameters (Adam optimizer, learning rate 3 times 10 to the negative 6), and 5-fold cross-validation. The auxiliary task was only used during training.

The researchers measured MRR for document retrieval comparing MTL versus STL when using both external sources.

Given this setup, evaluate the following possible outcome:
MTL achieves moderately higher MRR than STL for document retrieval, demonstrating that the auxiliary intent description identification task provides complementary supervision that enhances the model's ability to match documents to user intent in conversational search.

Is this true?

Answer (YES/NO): YES